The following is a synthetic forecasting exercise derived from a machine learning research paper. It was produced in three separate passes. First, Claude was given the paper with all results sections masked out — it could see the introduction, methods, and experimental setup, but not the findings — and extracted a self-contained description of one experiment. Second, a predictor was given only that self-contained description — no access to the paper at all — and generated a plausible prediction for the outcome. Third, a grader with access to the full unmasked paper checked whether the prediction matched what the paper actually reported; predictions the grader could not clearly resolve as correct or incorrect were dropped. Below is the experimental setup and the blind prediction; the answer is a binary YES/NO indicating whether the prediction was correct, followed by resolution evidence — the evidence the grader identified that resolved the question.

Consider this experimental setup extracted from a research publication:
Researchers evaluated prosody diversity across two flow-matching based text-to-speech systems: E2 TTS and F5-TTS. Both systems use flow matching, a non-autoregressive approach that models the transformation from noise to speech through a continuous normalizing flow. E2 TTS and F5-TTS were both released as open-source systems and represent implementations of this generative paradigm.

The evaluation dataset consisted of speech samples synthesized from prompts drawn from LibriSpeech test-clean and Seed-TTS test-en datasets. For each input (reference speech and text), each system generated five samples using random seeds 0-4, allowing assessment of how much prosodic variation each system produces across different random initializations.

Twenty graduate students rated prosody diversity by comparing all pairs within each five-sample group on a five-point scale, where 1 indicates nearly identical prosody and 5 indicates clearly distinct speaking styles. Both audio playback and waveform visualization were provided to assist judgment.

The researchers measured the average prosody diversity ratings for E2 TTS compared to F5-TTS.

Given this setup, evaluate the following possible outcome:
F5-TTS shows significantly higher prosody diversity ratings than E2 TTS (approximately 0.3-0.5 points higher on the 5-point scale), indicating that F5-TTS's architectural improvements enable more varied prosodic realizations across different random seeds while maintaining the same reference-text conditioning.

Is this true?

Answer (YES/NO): NO